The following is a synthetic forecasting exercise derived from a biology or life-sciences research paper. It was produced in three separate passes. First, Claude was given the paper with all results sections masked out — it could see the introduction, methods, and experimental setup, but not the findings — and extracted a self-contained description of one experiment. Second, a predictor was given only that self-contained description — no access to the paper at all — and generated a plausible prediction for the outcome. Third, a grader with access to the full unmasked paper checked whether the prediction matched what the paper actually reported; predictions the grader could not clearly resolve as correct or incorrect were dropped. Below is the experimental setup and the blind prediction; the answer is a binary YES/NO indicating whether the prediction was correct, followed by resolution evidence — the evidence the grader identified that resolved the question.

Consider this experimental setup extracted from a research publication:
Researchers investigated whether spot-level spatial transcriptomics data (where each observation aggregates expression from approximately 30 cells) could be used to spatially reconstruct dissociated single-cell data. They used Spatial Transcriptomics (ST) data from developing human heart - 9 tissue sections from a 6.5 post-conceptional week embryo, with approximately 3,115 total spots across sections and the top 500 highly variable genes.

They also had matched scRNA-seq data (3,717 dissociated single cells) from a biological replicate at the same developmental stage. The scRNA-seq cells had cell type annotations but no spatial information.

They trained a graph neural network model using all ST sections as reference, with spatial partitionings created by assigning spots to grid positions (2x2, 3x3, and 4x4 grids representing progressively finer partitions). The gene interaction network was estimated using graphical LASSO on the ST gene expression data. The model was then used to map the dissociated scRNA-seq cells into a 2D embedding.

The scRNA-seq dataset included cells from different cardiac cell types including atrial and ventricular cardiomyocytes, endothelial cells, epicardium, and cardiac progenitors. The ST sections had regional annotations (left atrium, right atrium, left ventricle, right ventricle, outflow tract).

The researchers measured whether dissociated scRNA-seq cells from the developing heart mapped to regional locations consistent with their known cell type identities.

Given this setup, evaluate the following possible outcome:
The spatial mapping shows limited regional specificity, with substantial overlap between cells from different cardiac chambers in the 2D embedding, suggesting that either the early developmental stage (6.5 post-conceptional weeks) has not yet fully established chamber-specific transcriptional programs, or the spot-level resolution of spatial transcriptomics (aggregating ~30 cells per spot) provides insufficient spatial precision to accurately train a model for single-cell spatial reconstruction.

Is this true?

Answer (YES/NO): NO